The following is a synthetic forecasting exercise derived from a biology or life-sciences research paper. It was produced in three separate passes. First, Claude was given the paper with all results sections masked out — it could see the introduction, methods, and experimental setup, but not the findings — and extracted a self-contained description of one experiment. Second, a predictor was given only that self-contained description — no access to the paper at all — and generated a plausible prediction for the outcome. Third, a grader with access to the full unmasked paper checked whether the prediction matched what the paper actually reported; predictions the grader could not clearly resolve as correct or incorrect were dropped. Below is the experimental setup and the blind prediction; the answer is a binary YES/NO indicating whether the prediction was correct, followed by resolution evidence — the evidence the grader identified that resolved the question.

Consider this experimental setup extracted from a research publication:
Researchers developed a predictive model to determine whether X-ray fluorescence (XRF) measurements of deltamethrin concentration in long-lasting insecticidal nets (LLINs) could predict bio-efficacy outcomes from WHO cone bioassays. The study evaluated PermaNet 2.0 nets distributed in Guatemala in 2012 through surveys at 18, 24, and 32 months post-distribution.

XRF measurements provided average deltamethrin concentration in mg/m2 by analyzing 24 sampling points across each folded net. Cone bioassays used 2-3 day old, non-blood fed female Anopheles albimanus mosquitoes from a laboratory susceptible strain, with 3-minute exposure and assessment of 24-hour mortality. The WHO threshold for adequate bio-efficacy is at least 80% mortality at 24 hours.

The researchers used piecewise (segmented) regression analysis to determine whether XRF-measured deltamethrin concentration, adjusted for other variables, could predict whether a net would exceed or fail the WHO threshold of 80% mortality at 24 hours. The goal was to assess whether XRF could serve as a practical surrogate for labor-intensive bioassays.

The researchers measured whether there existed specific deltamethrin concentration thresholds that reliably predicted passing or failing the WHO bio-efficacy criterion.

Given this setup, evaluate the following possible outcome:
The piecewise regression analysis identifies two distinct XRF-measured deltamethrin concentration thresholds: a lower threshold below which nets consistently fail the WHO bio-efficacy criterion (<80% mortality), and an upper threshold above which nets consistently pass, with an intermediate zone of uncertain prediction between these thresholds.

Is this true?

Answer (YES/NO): NO